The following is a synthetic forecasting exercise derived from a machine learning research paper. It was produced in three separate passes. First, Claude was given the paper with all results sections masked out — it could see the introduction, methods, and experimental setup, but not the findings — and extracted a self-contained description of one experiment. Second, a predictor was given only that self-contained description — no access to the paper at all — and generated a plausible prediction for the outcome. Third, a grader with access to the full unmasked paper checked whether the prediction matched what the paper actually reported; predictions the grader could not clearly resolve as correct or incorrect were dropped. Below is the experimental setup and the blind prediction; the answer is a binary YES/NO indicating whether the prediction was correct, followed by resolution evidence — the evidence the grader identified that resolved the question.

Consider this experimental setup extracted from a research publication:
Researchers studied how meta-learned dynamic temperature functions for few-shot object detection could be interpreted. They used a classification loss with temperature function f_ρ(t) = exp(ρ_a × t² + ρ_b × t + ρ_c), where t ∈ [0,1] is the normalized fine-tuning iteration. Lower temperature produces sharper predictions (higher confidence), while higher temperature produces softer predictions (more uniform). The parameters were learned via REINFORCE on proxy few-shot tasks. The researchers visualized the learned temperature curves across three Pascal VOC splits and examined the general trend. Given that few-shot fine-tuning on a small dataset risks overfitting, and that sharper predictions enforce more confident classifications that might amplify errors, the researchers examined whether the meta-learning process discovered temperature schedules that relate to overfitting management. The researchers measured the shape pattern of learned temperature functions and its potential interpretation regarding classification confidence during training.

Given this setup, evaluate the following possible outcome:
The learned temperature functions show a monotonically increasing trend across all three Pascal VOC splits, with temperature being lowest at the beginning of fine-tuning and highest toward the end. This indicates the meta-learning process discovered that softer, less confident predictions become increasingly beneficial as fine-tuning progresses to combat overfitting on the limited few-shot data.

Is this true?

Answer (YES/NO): NO